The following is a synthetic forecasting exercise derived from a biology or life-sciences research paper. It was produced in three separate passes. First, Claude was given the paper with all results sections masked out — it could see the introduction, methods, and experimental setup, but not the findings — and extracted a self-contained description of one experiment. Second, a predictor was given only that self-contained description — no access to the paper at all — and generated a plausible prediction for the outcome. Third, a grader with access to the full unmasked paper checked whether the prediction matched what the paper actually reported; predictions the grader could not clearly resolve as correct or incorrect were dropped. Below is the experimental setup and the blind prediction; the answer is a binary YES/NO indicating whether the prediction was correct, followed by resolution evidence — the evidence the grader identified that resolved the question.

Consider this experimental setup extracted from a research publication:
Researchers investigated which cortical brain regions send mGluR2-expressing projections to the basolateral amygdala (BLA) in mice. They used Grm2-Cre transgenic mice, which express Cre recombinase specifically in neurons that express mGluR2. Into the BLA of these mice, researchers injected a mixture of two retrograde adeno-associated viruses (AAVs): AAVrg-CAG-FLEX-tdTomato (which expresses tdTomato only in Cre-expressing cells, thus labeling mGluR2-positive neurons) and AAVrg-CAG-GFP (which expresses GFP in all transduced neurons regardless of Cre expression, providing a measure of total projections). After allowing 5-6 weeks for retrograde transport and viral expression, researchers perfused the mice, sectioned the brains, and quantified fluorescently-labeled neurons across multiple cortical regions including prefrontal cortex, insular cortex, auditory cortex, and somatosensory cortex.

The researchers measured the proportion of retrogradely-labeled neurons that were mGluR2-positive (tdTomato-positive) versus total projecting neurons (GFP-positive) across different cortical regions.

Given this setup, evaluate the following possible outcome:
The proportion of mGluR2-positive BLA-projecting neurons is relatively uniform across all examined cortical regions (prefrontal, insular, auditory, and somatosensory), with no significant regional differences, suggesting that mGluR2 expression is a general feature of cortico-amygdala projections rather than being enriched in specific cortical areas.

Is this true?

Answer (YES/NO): NO